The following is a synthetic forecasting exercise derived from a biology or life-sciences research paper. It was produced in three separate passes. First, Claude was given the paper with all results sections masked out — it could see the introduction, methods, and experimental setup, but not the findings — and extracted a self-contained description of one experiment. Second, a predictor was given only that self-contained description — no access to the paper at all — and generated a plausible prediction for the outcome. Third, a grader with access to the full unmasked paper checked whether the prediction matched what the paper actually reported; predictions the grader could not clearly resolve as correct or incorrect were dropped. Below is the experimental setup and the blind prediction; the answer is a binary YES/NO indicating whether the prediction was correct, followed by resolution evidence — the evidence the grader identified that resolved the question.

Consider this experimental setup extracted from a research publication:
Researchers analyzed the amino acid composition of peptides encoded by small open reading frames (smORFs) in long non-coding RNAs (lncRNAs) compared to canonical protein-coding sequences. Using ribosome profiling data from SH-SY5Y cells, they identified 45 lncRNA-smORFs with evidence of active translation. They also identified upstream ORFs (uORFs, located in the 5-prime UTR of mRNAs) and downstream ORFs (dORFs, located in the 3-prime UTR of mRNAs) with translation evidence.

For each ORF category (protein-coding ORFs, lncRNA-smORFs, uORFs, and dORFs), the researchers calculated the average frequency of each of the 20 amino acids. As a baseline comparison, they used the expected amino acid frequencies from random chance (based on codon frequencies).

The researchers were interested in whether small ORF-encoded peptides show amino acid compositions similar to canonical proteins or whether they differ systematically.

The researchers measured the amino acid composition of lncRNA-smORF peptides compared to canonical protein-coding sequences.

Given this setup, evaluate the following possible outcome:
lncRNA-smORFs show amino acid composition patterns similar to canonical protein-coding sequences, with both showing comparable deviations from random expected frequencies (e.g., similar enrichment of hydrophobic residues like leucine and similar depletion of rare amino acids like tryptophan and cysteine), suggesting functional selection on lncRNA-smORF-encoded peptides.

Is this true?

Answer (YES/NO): YES